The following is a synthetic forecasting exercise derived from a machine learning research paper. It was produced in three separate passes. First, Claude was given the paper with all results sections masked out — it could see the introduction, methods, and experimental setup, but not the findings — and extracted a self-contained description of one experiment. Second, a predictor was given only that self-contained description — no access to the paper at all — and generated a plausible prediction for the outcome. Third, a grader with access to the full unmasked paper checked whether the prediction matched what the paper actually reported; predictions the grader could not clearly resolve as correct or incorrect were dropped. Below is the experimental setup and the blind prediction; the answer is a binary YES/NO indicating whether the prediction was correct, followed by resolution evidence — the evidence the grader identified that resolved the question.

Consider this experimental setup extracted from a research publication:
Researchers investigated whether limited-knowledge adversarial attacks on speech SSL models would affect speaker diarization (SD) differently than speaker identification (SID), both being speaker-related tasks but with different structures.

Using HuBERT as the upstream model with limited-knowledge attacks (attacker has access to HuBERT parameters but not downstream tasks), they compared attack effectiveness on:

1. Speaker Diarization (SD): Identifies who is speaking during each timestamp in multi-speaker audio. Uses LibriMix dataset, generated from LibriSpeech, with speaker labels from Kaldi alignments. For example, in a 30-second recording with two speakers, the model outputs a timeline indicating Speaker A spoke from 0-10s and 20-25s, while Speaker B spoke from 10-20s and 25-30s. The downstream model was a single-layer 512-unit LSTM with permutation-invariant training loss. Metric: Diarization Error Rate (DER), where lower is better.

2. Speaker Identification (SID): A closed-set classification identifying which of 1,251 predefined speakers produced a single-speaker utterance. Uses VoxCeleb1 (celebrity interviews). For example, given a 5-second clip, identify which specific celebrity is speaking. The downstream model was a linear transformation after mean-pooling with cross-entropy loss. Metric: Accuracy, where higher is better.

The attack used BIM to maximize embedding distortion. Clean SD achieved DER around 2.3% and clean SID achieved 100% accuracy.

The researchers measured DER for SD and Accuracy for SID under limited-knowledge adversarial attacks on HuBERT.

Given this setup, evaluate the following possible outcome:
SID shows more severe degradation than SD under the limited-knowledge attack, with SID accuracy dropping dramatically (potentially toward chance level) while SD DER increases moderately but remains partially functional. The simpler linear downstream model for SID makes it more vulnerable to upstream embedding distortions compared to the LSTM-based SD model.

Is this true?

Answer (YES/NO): NO